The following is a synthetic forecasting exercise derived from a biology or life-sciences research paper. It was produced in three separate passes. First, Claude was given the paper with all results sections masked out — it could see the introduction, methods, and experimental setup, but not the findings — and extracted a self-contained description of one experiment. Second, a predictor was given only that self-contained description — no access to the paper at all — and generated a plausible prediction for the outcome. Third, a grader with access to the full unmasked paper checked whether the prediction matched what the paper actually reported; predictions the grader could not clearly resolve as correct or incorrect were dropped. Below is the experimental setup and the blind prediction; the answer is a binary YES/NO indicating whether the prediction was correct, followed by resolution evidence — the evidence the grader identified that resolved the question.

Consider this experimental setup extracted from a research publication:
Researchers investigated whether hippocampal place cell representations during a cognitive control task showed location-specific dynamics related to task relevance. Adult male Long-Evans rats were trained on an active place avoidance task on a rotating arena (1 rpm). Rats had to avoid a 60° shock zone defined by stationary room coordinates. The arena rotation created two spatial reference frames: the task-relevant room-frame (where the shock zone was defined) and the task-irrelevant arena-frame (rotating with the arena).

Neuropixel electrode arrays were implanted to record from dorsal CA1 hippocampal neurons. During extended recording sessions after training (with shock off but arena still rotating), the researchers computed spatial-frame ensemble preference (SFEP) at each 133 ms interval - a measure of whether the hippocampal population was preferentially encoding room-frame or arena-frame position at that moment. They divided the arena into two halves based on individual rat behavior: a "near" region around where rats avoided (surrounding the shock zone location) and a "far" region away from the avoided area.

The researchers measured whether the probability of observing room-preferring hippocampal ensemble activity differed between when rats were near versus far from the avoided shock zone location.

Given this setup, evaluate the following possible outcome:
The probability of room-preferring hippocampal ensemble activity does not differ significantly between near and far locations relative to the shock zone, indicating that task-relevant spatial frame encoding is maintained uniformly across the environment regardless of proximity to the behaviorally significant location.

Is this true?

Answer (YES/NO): NO